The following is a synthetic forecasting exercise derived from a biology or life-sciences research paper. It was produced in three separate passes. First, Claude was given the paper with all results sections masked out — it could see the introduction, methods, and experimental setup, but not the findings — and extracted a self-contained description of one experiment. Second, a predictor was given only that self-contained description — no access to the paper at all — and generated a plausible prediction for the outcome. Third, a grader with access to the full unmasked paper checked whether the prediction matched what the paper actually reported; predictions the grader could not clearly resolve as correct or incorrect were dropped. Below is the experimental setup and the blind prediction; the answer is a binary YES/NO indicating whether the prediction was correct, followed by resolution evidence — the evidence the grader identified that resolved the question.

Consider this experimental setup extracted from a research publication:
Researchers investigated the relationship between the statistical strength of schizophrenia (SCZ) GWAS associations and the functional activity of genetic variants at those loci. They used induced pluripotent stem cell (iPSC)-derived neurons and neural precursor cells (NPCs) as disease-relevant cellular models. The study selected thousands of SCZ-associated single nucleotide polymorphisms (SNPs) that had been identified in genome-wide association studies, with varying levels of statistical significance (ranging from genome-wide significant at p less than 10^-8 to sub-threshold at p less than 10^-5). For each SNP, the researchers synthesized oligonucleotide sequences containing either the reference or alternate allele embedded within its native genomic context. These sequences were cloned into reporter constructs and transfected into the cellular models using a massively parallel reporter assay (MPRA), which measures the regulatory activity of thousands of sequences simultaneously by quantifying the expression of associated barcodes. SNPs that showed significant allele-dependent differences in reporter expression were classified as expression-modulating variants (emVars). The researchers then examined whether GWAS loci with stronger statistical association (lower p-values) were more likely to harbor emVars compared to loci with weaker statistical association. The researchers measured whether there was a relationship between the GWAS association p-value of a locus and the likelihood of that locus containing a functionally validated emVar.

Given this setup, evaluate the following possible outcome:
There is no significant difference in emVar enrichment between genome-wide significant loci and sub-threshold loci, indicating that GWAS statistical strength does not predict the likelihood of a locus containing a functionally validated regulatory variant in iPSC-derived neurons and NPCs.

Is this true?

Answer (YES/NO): YES